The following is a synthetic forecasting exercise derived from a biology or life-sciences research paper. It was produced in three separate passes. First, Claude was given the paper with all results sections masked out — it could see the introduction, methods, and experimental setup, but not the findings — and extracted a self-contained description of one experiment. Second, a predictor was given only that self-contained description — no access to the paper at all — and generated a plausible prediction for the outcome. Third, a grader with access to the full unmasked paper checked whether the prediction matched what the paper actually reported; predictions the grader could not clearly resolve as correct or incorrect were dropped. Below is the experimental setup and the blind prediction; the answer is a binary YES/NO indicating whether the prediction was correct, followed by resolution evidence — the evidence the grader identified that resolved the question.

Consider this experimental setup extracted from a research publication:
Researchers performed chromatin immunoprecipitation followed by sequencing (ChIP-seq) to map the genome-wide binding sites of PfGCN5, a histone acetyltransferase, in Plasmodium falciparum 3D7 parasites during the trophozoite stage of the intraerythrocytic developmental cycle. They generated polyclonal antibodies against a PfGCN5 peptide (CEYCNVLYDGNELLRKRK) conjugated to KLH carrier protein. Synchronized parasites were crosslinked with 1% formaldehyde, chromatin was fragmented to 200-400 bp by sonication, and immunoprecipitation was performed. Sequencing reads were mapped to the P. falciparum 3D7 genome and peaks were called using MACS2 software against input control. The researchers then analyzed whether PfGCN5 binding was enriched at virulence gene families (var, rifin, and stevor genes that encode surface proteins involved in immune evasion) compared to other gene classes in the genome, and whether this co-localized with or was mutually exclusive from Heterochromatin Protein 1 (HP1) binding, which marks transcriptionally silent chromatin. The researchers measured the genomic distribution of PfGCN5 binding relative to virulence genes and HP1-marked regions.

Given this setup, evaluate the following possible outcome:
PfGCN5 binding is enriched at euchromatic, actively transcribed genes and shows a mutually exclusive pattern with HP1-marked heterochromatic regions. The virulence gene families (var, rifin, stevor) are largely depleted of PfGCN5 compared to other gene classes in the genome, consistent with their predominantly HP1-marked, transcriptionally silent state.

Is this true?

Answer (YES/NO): NO